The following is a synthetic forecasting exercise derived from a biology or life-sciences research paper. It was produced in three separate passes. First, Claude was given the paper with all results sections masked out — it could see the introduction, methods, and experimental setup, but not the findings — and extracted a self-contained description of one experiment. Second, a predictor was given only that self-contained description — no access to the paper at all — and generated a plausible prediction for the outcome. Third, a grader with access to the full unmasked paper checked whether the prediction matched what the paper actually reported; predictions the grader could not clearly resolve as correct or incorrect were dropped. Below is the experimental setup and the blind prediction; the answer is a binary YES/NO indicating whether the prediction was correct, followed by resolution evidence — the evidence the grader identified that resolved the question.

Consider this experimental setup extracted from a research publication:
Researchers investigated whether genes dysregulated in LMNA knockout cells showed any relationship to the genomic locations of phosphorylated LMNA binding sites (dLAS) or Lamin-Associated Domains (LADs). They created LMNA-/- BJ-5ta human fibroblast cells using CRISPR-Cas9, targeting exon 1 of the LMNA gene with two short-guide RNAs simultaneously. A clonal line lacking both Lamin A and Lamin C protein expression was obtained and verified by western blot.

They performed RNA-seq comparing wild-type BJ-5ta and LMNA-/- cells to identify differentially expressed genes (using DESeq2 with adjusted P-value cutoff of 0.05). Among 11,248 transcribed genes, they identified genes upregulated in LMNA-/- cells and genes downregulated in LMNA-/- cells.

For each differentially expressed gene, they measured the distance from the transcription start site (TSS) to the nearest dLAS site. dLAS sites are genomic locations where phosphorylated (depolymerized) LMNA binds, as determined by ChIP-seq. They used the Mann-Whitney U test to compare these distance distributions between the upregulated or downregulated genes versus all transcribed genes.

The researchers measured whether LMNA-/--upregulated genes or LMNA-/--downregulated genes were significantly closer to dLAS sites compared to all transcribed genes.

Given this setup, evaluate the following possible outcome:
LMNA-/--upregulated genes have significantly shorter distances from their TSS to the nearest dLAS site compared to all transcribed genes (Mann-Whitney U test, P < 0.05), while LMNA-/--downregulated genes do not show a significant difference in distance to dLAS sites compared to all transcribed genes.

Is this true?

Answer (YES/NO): YES